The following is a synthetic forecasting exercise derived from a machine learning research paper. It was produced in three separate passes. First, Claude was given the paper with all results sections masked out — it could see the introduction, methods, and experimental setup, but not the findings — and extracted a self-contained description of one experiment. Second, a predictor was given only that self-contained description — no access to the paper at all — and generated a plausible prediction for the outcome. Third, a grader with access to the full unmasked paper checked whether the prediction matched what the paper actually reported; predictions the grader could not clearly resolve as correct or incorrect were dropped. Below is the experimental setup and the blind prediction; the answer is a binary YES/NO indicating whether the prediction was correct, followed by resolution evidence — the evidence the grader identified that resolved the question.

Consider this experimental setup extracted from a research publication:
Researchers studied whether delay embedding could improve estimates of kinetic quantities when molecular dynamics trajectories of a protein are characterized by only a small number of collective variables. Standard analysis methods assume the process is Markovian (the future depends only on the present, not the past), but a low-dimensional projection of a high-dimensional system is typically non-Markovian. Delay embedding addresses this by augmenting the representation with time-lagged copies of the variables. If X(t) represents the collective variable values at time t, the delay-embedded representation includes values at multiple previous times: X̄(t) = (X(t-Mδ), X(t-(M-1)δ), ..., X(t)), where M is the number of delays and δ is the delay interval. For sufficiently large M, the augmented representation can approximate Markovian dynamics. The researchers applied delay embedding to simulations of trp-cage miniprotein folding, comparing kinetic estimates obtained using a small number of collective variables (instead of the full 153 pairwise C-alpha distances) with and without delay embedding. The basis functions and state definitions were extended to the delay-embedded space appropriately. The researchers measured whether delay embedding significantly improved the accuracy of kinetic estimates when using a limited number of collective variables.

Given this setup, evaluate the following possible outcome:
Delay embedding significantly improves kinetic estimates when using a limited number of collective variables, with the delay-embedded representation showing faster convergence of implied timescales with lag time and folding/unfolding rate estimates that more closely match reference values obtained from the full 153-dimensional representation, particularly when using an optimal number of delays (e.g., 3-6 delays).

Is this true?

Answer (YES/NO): NO